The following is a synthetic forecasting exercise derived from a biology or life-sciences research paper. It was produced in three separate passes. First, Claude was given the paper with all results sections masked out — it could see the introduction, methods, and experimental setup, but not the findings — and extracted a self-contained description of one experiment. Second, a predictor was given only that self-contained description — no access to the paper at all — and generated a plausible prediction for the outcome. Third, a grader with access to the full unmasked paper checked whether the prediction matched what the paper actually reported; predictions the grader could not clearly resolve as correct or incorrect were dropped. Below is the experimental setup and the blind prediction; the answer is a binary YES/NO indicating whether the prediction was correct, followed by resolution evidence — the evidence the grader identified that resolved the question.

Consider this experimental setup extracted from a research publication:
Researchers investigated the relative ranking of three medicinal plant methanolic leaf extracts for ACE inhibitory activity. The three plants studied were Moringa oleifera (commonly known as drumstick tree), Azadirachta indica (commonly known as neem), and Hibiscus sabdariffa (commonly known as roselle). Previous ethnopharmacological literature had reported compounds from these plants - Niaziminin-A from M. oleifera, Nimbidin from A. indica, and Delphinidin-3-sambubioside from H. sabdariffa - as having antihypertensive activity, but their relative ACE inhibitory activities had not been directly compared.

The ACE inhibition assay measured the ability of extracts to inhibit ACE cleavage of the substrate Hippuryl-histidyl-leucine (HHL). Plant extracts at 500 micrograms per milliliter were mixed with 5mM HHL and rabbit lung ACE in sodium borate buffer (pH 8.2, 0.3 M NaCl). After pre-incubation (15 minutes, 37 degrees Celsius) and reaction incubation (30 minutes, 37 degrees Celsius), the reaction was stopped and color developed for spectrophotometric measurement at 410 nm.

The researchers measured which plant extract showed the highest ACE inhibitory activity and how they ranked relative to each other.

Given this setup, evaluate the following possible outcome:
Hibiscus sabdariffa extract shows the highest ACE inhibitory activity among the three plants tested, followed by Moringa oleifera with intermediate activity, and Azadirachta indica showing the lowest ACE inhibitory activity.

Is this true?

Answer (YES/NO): NO